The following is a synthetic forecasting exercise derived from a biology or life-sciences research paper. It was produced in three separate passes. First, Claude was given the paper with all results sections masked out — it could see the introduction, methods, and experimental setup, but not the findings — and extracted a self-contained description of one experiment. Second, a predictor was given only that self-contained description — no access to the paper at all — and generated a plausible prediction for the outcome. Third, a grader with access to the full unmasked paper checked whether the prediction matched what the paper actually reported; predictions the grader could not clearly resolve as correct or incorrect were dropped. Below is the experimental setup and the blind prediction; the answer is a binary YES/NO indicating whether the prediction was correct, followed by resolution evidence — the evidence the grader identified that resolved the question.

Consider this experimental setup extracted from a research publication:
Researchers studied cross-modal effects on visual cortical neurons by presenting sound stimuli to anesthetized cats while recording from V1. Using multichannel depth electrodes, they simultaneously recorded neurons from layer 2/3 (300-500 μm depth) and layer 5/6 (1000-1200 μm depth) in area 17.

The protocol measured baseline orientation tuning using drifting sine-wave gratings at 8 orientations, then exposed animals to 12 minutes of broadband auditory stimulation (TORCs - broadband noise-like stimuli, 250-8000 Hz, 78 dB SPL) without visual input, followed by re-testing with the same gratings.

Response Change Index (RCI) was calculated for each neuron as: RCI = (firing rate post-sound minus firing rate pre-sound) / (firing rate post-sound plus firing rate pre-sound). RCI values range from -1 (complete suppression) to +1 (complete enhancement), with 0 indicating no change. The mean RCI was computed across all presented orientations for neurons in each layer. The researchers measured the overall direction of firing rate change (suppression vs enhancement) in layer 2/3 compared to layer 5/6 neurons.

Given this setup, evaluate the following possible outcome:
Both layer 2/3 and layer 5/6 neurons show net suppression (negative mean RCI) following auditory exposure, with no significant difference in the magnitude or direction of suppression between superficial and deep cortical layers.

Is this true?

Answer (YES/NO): NO